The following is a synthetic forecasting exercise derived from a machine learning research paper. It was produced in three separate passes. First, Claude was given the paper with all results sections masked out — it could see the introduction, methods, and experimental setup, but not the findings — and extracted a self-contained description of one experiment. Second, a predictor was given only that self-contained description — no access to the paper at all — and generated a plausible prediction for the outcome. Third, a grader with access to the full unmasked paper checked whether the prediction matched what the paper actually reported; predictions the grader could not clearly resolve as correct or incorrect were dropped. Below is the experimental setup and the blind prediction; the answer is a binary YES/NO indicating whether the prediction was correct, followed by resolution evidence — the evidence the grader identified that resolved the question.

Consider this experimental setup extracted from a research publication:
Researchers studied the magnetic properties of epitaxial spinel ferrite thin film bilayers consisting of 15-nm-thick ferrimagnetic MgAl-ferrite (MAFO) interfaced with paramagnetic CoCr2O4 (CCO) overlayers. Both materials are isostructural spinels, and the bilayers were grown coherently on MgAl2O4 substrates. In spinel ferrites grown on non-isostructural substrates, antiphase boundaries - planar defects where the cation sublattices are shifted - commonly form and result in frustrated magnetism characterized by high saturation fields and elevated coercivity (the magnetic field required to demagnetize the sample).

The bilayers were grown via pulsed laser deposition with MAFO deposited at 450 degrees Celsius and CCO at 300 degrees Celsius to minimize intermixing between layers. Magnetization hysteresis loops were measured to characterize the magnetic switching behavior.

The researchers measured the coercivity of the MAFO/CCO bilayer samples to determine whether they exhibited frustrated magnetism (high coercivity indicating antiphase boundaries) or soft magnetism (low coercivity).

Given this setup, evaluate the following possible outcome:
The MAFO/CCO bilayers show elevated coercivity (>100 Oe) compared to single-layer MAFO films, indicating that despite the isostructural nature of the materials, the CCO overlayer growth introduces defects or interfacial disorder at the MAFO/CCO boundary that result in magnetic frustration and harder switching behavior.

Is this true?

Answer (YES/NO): NO